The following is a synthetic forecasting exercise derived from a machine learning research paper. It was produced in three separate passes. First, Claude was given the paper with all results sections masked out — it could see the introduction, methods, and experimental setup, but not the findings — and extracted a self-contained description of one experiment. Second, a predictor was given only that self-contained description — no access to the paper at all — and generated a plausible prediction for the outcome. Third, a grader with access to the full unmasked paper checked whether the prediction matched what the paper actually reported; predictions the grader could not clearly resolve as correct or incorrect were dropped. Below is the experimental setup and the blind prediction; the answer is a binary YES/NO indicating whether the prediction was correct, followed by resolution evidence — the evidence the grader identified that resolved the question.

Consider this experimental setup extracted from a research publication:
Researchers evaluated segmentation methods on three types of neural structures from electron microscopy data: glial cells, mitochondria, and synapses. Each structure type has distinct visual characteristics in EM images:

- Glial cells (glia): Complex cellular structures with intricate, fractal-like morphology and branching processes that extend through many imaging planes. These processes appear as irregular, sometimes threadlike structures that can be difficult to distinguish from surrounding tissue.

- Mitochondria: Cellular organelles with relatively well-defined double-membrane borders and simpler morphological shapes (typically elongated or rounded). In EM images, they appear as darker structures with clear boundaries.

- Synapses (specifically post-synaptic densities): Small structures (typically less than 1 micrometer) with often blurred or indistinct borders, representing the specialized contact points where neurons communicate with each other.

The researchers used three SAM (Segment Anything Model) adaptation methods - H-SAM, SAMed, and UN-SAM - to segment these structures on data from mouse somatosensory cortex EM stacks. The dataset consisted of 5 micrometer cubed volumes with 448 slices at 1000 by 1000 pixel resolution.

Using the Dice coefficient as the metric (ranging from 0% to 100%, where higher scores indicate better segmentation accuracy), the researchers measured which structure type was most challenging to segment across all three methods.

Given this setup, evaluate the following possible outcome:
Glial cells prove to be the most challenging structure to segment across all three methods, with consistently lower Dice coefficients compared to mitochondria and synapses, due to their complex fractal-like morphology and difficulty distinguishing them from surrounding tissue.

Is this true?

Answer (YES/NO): NO